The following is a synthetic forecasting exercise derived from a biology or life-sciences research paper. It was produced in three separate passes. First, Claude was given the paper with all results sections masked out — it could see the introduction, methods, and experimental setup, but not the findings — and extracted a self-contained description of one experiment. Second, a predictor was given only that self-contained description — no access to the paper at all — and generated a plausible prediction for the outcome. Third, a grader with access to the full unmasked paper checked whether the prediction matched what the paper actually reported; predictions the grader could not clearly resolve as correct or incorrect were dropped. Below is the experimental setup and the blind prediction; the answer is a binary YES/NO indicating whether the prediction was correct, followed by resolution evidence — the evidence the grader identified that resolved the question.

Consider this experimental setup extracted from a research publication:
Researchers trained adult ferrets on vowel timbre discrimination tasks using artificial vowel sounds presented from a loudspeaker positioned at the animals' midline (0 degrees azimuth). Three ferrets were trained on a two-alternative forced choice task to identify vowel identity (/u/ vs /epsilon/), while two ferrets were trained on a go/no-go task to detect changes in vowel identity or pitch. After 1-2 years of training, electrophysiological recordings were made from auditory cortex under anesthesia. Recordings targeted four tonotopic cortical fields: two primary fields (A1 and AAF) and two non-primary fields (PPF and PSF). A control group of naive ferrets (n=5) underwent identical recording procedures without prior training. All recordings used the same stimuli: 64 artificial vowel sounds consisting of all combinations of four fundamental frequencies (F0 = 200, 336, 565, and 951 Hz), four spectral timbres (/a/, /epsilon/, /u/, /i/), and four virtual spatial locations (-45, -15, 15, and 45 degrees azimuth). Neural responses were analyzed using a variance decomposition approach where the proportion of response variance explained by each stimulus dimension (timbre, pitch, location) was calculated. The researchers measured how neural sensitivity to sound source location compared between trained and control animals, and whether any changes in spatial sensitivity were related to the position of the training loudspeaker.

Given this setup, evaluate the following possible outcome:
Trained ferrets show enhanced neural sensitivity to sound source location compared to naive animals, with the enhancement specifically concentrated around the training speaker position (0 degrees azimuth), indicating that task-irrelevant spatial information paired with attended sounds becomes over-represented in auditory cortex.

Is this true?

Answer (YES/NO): YES